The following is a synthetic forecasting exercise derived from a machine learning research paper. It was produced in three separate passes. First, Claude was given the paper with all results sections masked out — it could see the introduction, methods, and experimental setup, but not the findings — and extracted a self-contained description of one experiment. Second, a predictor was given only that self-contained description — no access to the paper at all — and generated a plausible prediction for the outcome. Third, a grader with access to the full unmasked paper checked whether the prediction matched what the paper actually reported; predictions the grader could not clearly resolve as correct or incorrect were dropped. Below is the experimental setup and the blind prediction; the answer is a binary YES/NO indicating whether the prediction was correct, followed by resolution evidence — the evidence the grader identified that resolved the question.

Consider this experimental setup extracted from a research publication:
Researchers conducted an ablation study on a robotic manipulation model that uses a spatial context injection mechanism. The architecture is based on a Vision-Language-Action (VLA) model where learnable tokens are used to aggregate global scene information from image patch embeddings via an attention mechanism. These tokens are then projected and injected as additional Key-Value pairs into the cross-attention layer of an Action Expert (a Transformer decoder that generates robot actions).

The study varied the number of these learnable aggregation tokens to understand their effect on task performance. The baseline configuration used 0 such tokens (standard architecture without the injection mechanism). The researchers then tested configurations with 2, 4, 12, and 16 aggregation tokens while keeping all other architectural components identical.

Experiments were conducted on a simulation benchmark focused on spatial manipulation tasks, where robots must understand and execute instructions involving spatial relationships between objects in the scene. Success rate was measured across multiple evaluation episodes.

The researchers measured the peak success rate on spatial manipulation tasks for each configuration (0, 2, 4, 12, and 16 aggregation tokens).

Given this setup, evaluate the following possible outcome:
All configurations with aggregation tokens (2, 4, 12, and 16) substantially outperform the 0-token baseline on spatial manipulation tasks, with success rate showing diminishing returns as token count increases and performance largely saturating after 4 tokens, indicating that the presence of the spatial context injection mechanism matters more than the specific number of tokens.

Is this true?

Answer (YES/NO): NO